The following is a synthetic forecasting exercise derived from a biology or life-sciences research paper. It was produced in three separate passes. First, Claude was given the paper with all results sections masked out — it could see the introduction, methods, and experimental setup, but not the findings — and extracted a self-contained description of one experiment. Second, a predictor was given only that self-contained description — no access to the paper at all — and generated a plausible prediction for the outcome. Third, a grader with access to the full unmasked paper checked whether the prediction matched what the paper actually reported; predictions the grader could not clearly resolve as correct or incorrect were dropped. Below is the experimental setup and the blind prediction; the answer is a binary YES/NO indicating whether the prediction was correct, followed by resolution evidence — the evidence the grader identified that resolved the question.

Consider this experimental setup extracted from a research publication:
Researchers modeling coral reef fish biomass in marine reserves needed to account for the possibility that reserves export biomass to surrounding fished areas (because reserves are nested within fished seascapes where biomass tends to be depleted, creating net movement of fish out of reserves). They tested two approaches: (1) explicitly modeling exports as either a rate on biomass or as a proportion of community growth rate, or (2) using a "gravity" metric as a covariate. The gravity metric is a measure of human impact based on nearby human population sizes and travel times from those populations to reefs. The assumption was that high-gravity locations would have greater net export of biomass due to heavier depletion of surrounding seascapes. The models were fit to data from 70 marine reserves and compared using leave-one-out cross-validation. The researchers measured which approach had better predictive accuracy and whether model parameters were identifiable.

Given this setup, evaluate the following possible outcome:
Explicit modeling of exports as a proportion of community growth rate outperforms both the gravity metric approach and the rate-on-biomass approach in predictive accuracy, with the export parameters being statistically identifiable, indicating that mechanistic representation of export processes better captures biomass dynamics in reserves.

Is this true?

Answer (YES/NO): NO